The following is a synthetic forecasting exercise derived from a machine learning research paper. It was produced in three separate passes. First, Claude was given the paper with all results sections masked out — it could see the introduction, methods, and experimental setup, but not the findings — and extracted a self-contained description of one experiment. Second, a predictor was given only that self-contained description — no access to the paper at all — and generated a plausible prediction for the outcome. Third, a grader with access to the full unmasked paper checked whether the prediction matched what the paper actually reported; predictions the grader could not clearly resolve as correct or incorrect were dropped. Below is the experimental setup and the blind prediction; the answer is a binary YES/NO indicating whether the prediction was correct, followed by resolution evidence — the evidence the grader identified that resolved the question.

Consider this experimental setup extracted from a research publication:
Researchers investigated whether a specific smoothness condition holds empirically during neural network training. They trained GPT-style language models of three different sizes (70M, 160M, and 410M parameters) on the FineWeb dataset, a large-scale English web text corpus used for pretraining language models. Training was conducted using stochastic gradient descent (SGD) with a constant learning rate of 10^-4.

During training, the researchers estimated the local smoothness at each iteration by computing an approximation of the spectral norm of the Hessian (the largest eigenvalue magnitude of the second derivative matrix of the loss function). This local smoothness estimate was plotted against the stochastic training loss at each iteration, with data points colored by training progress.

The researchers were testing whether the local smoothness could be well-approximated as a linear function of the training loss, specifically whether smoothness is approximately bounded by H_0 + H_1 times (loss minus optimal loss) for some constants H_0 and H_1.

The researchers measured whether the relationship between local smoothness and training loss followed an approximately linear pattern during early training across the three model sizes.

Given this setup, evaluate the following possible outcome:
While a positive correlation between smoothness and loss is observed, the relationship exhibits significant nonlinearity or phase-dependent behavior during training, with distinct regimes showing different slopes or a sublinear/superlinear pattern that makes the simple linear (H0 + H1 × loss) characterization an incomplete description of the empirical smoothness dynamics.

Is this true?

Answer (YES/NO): NO